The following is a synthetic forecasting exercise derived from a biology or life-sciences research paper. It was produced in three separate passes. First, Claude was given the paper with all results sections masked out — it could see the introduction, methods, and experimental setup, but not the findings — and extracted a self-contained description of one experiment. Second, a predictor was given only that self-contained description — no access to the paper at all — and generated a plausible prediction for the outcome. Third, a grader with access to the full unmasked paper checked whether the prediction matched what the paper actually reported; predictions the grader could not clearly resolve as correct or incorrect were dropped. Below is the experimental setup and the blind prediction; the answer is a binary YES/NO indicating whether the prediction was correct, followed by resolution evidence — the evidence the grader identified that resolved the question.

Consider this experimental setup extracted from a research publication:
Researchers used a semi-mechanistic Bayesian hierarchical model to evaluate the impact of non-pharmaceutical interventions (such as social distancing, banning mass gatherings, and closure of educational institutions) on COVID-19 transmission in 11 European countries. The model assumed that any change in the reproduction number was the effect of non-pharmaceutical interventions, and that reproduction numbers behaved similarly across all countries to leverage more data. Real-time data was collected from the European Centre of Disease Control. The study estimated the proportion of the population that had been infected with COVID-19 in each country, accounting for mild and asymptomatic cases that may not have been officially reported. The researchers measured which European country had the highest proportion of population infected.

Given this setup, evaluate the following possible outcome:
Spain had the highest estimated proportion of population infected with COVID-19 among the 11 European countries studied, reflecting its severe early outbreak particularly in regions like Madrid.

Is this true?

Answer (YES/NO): YES